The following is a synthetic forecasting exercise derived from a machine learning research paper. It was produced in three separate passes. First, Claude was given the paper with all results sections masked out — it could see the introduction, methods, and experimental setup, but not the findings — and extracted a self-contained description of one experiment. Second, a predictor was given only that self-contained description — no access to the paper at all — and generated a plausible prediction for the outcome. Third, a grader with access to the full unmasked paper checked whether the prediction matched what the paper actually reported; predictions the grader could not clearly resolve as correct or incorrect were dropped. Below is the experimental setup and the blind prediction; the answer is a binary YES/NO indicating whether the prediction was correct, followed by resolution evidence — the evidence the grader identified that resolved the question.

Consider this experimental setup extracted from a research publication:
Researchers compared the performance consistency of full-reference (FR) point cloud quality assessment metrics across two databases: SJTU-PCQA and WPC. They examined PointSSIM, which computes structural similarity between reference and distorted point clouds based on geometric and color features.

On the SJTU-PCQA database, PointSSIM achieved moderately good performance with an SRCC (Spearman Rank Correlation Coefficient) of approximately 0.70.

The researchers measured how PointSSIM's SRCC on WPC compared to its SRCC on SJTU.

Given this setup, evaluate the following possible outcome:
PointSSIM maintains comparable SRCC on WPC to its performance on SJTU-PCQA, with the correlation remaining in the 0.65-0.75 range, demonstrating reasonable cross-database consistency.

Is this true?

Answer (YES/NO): NO